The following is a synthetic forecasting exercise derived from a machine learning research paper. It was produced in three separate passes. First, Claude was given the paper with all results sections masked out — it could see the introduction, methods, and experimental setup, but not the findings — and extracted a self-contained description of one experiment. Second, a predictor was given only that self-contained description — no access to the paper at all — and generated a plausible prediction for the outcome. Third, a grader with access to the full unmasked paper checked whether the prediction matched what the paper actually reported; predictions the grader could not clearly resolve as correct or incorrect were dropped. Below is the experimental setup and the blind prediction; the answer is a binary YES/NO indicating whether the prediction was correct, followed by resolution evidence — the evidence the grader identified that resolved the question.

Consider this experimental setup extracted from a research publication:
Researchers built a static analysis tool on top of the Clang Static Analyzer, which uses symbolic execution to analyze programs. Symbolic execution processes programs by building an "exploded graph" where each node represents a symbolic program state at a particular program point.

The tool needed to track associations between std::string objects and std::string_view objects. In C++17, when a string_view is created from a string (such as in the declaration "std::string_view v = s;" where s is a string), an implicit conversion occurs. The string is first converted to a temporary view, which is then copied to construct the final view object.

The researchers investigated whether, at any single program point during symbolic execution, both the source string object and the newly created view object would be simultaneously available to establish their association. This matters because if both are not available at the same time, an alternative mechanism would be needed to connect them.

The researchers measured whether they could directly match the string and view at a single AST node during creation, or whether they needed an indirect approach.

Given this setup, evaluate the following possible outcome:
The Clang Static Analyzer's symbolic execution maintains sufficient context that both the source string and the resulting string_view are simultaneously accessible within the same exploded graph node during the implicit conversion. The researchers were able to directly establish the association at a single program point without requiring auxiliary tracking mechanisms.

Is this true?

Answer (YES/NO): NO